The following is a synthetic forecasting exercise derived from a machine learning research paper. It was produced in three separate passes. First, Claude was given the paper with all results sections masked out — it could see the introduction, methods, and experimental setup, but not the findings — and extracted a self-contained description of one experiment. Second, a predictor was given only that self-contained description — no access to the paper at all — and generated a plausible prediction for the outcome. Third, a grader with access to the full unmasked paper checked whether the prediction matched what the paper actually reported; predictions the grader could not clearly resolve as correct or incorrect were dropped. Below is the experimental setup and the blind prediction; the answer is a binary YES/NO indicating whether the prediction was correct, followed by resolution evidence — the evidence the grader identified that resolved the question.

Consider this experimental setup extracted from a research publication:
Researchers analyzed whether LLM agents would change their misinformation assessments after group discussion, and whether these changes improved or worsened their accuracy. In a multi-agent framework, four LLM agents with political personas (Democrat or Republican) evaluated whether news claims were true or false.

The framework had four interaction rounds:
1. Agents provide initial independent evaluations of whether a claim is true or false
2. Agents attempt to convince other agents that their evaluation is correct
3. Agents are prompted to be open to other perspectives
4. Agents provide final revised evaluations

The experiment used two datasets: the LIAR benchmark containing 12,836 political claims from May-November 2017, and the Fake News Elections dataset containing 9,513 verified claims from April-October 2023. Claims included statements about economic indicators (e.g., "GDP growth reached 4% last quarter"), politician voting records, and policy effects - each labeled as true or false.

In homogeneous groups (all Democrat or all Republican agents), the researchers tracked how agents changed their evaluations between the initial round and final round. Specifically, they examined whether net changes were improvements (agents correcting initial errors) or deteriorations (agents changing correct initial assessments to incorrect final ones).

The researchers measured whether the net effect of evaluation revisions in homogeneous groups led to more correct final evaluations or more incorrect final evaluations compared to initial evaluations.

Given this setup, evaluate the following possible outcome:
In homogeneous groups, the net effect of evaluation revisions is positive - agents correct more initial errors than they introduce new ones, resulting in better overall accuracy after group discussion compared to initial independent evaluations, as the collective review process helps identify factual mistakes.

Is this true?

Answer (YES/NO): NO